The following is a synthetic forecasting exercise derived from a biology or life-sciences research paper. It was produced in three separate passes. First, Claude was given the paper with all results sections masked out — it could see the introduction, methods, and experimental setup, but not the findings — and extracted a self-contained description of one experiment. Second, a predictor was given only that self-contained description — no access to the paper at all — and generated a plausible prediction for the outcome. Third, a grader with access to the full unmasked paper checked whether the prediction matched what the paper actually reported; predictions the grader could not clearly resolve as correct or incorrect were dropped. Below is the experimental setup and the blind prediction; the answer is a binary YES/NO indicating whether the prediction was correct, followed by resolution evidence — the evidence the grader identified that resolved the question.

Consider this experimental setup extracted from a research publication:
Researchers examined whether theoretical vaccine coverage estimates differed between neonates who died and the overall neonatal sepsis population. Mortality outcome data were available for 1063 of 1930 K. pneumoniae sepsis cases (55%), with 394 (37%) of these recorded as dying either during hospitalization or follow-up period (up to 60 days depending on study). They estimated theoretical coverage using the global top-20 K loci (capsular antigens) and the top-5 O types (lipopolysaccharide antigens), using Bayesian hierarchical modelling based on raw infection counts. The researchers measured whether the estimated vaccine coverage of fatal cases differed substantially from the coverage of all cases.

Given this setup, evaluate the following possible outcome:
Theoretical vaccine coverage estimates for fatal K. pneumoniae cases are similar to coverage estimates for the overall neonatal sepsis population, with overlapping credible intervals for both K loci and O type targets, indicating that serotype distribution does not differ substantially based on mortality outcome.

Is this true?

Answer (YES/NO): YES